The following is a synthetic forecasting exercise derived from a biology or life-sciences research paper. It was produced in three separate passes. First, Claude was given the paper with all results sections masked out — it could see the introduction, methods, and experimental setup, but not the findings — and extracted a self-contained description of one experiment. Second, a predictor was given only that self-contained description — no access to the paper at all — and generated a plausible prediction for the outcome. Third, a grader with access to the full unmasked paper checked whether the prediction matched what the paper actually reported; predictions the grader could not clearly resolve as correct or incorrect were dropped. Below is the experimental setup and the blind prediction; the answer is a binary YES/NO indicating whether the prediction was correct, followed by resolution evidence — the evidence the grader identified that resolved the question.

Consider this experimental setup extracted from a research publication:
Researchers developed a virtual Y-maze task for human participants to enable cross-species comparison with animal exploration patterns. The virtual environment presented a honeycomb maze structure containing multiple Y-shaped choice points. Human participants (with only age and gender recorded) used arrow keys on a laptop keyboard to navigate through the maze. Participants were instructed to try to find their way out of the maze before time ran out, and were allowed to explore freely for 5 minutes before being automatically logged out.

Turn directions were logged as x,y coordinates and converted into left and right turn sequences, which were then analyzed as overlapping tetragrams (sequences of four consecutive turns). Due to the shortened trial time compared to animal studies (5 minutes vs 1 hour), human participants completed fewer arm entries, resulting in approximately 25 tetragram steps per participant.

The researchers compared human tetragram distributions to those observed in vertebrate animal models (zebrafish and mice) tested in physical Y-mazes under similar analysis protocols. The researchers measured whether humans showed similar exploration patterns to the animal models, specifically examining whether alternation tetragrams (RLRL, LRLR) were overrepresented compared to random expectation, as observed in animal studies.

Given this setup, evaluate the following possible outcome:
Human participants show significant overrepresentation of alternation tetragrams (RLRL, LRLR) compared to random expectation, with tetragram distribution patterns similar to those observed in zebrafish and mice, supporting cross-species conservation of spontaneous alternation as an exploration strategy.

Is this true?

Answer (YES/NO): YES